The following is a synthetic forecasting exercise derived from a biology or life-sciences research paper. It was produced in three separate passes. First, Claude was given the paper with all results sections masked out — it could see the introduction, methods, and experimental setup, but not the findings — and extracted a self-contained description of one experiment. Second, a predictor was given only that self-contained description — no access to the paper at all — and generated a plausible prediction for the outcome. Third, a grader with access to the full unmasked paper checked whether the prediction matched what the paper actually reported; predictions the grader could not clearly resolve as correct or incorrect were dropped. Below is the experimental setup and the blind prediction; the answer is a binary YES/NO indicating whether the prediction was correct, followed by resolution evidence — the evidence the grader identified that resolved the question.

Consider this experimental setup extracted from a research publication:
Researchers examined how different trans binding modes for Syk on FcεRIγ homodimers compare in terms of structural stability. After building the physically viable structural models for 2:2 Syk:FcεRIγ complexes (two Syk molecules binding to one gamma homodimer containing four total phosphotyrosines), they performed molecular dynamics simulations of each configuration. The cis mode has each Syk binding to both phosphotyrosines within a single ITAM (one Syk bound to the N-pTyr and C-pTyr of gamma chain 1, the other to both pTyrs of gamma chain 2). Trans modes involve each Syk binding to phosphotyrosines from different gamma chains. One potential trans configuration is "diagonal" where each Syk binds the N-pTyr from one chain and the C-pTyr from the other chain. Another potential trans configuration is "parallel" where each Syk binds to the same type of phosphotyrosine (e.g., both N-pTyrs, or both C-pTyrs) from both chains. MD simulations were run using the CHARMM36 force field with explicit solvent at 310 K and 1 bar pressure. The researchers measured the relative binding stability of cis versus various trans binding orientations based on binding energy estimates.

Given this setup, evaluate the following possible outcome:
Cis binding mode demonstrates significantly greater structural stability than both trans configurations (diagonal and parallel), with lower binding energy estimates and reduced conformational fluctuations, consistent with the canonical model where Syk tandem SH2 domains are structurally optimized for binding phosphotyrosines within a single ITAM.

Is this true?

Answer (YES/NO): NO